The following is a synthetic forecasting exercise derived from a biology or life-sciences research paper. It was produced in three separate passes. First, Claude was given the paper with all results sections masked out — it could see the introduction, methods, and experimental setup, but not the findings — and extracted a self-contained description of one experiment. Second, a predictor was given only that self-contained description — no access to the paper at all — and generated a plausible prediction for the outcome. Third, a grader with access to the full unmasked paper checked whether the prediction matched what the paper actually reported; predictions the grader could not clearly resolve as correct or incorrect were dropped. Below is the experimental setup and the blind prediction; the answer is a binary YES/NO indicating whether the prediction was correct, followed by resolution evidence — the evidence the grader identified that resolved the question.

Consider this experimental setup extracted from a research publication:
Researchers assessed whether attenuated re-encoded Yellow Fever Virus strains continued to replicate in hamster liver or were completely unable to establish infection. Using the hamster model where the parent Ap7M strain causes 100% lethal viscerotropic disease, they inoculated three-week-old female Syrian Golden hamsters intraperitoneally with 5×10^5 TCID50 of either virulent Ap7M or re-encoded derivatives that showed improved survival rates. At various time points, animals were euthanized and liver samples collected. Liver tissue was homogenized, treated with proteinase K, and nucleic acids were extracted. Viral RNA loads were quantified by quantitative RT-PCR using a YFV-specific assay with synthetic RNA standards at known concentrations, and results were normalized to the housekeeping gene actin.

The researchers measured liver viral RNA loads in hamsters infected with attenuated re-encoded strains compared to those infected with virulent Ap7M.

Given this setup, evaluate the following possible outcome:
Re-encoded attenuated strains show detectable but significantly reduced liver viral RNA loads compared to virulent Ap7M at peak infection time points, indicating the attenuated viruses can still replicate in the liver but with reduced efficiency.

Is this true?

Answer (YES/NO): NO